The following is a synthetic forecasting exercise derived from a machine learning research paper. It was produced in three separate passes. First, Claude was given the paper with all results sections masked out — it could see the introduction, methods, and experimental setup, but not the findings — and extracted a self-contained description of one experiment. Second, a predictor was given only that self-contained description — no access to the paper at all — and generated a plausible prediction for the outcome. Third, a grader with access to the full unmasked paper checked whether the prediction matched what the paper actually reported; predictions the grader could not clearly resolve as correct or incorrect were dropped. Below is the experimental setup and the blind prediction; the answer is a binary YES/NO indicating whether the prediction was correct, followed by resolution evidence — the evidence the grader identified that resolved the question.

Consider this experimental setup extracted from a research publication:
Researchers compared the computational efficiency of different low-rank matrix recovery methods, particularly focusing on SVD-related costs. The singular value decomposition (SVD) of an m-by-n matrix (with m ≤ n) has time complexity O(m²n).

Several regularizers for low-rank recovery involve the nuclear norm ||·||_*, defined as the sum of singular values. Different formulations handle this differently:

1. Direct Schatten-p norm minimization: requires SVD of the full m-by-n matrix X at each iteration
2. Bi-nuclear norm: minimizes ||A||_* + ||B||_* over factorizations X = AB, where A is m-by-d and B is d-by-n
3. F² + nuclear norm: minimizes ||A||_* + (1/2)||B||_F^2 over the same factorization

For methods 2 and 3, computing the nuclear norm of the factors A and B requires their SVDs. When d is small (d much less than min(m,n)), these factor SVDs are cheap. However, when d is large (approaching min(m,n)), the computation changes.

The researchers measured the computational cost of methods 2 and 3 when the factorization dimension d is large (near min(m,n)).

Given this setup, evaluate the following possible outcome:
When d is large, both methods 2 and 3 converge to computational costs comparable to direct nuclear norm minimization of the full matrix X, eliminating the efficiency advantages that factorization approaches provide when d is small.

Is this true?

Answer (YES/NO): YES